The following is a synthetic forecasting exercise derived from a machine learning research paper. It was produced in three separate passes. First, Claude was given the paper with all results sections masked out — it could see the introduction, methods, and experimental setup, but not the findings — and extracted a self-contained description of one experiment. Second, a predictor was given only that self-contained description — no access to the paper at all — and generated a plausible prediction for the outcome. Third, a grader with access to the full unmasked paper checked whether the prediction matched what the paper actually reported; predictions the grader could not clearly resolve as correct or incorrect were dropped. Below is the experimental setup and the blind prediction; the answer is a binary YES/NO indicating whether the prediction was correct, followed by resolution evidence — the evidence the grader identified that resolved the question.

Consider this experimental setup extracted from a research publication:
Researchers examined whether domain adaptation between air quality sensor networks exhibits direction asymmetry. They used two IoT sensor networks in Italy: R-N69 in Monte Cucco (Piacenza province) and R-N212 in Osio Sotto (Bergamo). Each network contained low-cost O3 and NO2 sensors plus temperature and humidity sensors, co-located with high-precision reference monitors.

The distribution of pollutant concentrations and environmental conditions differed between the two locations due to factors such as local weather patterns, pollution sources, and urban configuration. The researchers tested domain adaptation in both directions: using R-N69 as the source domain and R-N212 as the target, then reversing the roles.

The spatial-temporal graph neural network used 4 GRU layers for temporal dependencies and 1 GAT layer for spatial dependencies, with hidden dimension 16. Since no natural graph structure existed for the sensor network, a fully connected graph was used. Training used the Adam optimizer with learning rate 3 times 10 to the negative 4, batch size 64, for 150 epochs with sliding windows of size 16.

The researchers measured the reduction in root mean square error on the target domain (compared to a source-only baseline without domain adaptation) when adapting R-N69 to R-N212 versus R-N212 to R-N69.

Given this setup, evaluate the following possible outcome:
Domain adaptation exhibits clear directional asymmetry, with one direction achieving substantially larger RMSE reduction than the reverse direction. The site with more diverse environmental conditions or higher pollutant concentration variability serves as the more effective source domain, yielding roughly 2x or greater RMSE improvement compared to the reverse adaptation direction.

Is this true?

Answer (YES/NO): NO